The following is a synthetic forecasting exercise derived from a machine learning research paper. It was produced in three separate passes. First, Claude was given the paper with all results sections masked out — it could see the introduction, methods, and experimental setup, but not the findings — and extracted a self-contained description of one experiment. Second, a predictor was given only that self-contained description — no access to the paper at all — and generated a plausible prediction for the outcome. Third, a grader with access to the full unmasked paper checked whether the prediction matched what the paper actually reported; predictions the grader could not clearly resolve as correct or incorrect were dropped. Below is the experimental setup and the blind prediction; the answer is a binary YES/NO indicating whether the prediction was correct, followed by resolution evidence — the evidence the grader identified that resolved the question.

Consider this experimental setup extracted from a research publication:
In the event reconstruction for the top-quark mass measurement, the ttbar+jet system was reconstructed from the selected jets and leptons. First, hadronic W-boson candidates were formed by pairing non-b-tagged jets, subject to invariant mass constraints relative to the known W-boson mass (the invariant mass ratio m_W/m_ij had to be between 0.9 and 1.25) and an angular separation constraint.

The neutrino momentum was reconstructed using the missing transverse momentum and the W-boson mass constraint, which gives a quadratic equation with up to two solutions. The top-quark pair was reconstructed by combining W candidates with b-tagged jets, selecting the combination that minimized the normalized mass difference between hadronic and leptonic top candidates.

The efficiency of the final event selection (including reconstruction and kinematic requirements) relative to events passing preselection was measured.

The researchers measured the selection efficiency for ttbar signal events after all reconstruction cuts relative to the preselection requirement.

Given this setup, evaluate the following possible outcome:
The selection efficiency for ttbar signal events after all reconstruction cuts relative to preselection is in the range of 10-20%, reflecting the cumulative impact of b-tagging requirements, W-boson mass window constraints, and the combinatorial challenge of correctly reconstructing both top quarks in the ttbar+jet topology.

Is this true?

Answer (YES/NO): NO